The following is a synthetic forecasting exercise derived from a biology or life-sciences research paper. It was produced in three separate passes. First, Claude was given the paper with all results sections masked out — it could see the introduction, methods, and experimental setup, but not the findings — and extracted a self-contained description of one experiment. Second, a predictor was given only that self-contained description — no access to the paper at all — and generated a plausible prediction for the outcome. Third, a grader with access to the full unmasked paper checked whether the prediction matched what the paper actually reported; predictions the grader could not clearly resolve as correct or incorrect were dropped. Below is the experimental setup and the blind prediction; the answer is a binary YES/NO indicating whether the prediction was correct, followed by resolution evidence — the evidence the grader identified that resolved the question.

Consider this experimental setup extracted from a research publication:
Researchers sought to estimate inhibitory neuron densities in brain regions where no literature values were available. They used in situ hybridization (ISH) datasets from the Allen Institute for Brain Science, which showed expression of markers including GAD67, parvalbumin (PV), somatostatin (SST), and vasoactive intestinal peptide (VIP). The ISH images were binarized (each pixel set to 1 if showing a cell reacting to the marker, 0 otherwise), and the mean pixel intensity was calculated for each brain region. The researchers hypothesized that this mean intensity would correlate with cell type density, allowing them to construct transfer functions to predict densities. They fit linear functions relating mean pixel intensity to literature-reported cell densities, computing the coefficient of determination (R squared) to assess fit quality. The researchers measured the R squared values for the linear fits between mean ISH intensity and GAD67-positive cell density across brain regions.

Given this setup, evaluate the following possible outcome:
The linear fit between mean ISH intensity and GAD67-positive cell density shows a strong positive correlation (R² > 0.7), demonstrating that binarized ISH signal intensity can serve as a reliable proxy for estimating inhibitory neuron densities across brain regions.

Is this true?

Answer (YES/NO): NO